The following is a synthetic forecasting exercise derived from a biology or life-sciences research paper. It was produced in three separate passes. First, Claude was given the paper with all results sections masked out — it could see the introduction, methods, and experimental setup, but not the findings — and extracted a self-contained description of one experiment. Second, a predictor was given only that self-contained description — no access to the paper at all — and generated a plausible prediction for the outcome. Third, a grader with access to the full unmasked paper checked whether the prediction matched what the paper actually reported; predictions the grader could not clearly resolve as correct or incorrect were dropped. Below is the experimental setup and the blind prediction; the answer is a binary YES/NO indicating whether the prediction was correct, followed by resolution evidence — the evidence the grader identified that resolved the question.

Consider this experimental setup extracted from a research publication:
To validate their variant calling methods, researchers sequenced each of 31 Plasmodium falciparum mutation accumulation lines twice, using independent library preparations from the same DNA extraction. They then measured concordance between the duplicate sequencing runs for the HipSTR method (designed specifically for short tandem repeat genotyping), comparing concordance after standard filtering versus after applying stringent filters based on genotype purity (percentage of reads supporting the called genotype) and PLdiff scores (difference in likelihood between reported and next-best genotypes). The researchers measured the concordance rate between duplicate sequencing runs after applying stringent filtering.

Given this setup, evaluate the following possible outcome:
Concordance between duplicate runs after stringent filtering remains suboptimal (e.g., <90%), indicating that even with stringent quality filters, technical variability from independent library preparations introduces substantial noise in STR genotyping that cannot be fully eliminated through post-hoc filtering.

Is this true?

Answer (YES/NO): NO